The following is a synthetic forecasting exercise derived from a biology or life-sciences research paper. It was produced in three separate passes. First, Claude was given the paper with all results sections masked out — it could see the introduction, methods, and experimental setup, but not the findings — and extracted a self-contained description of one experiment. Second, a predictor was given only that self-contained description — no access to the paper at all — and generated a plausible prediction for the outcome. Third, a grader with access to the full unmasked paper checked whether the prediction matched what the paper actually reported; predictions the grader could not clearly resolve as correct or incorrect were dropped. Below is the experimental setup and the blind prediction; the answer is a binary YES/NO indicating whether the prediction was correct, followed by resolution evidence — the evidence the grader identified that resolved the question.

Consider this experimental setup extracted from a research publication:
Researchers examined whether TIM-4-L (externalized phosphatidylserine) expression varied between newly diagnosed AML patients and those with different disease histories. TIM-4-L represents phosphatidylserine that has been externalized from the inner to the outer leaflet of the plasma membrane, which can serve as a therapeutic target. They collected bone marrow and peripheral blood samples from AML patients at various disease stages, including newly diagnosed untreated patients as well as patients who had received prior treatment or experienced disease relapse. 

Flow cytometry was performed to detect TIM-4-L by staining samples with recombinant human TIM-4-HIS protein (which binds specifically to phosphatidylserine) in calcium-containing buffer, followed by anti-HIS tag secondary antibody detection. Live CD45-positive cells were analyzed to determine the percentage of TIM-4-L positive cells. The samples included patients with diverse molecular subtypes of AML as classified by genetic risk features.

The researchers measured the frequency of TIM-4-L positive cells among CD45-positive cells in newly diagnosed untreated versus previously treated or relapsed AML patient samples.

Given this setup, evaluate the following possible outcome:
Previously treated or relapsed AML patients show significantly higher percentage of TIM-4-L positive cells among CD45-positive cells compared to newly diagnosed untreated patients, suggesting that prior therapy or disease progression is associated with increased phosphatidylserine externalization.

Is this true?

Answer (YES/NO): NO